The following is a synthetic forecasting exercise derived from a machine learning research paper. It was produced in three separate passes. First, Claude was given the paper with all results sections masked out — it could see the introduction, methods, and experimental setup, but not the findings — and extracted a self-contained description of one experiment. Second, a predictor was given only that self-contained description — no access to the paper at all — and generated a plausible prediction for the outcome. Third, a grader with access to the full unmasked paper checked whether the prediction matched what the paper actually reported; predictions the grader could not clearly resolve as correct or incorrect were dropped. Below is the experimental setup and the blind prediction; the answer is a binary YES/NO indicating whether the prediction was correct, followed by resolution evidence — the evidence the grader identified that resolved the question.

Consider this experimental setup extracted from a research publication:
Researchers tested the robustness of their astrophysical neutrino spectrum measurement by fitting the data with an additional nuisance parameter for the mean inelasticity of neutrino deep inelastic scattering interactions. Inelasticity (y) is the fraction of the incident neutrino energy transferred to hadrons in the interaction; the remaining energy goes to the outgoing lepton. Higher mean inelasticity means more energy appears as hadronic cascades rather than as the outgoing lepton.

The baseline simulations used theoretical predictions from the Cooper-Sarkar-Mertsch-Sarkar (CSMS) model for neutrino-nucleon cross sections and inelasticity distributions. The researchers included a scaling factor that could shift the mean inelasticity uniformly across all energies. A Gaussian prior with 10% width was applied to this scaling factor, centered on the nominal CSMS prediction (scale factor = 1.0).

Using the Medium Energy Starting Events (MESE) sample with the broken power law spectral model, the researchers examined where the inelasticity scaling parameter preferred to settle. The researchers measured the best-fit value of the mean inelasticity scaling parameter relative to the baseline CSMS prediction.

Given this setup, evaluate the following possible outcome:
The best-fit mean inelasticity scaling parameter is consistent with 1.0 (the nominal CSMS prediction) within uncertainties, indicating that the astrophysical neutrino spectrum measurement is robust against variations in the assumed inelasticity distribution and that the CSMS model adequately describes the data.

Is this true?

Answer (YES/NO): NO